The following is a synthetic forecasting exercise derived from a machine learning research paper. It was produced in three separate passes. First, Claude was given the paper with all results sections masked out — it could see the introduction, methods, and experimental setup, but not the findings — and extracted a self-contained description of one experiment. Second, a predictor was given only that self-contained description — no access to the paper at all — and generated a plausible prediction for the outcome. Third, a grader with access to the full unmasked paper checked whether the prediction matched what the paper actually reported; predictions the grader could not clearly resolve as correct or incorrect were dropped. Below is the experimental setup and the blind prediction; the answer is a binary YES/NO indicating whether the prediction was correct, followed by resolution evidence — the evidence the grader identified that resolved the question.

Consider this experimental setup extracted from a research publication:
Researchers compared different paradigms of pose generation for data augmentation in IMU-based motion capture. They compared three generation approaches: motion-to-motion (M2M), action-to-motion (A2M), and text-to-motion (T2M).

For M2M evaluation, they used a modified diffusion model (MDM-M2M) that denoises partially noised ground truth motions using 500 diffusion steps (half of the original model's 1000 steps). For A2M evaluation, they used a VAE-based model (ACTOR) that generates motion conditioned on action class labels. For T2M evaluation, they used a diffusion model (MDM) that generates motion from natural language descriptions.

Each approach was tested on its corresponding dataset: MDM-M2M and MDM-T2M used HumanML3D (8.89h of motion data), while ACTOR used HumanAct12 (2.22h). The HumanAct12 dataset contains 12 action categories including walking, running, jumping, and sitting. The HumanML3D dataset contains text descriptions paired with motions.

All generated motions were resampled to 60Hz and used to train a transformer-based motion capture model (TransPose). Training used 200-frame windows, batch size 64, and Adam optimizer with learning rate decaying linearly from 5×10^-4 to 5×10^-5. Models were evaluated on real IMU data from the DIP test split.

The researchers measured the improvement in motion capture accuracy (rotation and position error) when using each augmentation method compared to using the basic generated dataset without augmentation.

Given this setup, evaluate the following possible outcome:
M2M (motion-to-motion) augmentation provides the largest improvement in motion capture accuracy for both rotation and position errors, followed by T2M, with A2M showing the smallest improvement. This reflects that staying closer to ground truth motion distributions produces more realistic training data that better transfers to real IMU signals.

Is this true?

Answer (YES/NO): NO